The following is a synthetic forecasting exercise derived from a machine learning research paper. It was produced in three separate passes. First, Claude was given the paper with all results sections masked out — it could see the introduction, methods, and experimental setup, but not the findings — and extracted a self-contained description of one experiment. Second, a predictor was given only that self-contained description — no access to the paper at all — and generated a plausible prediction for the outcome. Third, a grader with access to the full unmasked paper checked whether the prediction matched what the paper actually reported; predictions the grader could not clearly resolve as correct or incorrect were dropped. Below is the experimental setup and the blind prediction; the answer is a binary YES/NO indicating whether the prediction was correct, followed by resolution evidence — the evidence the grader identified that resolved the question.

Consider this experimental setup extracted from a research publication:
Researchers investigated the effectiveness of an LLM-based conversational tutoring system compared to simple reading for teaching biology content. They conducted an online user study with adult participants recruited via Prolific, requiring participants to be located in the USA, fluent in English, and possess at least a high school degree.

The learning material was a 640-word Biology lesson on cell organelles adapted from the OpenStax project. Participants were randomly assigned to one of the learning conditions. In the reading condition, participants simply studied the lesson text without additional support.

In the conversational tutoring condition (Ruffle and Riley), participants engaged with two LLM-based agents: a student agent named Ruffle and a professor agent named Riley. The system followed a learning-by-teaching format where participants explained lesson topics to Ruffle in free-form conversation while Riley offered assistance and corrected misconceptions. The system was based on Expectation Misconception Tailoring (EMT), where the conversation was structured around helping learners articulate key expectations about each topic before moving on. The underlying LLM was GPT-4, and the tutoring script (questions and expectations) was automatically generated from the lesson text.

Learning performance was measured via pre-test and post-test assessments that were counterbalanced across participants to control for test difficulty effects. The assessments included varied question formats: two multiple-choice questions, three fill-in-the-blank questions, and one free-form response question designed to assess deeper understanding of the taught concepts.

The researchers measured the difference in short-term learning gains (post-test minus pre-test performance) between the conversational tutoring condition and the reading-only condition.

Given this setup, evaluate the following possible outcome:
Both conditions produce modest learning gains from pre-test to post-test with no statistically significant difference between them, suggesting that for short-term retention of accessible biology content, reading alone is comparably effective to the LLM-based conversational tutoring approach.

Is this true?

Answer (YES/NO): YES